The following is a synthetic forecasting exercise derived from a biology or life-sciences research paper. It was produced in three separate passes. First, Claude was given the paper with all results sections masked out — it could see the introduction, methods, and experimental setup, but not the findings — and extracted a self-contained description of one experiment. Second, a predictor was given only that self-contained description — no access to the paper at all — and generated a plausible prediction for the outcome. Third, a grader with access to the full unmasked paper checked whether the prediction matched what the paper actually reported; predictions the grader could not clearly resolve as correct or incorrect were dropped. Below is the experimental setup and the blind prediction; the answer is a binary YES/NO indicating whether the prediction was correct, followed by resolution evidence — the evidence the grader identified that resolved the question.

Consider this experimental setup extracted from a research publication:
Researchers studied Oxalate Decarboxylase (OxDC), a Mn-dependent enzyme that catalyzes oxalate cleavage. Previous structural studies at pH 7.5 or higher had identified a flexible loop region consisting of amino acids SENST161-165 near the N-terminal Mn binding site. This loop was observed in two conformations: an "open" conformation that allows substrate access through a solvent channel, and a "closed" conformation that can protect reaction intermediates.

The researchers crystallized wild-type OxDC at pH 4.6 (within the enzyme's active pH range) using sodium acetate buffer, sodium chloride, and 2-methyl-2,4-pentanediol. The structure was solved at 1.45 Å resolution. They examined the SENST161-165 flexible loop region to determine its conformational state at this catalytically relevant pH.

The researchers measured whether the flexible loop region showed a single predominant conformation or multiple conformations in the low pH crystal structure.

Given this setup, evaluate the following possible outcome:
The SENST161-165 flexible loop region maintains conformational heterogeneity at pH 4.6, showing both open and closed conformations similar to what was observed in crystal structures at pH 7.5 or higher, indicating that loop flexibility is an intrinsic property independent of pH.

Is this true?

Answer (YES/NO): NO